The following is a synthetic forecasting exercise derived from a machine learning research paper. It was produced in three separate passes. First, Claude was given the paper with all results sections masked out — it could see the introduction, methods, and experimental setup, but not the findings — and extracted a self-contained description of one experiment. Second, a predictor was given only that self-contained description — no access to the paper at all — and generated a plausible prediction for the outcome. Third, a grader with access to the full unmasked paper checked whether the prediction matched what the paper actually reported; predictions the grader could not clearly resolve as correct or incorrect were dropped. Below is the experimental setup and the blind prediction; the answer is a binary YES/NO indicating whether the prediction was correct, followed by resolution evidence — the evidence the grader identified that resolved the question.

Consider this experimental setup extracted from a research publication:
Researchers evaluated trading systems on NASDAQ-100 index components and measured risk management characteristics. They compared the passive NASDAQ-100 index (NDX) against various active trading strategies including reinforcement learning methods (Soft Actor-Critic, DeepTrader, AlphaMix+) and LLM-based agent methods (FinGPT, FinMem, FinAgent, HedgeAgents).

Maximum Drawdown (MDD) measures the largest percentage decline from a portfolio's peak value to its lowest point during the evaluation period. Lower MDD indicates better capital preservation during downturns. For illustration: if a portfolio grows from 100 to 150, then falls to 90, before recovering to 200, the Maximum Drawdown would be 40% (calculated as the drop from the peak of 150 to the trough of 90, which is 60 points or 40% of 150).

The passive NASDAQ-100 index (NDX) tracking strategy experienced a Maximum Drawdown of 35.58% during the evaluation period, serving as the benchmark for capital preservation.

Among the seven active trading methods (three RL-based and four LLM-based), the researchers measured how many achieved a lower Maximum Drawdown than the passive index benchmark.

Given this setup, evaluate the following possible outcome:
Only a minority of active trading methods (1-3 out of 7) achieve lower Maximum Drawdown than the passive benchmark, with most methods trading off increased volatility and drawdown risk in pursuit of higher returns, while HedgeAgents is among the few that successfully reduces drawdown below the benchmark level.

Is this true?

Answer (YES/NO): YES